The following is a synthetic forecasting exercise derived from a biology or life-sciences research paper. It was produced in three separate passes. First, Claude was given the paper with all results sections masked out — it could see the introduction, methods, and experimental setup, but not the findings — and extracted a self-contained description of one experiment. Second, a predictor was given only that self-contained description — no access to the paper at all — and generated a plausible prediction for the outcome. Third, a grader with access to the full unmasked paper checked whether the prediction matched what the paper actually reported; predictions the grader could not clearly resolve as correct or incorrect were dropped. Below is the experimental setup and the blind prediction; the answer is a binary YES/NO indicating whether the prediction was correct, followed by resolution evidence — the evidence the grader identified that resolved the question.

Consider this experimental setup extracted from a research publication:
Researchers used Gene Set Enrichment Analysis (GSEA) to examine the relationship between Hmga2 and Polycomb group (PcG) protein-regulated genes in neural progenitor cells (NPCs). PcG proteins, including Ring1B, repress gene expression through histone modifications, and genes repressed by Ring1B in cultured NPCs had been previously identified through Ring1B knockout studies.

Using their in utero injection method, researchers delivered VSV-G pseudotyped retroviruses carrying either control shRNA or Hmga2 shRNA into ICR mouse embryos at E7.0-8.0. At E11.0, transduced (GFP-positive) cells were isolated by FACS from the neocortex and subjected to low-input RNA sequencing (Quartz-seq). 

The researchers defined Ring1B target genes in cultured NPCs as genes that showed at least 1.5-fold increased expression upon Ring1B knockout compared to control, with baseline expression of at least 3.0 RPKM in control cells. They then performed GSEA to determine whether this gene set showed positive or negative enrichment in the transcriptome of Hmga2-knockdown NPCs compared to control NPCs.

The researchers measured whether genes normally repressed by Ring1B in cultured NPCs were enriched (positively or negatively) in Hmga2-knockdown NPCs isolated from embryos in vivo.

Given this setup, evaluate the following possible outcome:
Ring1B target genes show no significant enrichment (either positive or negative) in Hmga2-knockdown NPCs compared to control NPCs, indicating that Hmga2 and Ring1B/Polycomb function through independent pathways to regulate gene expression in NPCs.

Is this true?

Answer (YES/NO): NO